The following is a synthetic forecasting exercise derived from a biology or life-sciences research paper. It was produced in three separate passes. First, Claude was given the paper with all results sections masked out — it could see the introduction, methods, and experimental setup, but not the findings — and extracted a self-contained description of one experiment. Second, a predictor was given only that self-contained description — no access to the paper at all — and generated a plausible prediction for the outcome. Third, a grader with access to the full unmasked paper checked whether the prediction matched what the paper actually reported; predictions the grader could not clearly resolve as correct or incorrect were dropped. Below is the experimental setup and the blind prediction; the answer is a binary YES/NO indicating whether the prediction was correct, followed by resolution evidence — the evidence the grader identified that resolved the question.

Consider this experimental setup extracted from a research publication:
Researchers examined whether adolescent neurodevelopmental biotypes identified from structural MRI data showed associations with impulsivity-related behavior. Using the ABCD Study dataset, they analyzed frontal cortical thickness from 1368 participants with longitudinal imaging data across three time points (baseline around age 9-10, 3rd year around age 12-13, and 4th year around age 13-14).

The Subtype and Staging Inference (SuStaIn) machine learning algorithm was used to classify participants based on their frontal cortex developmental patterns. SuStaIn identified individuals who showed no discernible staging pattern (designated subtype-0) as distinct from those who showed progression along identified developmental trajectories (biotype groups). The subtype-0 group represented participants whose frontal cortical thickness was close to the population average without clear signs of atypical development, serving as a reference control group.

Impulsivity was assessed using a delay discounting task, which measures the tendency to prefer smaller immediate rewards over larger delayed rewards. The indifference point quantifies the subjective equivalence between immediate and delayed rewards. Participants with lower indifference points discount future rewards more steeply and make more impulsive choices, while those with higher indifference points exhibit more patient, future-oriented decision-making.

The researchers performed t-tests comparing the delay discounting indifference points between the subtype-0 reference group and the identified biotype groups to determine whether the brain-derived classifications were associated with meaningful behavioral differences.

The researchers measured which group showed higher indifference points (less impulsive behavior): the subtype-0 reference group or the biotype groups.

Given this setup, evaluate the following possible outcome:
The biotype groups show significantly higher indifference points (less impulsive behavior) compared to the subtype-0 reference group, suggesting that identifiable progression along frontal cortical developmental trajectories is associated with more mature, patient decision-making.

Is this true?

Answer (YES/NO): NO